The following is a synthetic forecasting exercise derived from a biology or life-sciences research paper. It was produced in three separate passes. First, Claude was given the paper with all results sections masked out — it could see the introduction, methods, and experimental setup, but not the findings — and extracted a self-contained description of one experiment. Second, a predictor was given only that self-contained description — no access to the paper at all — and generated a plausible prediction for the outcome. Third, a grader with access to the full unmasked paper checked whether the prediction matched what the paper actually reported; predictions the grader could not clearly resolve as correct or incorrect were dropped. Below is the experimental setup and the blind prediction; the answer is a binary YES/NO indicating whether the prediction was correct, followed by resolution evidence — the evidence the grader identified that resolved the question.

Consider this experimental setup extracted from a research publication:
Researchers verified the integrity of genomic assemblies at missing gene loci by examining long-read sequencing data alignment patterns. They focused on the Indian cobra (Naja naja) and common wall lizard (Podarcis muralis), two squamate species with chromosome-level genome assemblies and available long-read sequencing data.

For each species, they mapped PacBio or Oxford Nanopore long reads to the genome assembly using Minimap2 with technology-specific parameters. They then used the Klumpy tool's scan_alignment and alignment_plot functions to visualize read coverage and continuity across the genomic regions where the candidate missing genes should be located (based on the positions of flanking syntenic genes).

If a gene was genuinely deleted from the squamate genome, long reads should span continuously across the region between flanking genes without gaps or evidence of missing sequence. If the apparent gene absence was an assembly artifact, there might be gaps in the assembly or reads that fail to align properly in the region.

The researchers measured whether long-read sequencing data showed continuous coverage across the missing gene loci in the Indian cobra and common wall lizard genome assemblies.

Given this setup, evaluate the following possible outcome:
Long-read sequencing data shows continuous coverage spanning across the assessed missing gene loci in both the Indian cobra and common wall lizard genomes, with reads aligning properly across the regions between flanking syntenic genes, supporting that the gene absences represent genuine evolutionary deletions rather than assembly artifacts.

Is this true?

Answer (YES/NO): YES